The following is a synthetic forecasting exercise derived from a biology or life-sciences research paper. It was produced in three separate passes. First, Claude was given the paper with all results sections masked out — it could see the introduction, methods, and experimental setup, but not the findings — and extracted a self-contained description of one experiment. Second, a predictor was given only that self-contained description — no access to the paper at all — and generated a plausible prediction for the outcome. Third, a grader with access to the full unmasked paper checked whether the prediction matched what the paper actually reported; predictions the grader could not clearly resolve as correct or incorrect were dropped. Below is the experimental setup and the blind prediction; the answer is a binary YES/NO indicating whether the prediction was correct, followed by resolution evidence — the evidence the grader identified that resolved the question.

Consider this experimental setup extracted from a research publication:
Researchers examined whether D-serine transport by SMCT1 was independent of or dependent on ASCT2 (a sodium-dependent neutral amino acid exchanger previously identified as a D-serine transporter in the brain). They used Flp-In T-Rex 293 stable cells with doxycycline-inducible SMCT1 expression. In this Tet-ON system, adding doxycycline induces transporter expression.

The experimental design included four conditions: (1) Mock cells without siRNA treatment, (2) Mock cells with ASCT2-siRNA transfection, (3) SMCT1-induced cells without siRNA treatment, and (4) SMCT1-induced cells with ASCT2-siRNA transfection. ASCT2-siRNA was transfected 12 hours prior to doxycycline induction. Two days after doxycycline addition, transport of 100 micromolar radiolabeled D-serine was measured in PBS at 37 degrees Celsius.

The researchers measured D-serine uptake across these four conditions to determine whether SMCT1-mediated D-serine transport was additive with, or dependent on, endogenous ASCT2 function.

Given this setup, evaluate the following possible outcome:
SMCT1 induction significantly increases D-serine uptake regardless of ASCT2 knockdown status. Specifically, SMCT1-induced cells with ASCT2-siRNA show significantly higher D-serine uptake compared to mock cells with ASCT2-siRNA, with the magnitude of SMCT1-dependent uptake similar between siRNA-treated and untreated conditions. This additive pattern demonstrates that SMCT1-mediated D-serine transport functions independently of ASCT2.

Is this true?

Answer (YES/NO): NO